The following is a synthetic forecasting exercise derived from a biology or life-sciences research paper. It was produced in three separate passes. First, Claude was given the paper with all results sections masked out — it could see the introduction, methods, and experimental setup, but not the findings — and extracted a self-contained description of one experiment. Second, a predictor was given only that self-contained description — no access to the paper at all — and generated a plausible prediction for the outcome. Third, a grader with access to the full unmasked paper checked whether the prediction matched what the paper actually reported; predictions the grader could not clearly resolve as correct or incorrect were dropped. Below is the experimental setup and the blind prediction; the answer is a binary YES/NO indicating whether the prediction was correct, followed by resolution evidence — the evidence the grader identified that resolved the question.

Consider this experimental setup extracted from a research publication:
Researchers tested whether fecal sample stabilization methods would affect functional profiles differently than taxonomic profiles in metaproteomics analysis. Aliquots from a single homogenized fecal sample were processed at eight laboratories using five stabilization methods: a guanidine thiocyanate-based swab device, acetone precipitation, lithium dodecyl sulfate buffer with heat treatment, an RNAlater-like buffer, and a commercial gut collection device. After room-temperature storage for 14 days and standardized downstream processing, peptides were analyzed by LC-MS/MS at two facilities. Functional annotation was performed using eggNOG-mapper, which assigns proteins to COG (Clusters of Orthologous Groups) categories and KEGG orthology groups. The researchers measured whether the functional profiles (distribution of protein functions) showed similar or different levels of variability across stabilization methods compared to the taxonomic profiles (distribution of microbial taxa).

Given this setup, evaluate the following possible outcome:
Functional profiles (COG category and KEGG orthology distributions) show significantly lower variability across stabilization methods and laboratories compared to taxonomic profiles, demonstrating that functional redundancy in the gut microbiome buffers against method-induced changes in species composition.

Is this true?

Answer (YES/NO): NO